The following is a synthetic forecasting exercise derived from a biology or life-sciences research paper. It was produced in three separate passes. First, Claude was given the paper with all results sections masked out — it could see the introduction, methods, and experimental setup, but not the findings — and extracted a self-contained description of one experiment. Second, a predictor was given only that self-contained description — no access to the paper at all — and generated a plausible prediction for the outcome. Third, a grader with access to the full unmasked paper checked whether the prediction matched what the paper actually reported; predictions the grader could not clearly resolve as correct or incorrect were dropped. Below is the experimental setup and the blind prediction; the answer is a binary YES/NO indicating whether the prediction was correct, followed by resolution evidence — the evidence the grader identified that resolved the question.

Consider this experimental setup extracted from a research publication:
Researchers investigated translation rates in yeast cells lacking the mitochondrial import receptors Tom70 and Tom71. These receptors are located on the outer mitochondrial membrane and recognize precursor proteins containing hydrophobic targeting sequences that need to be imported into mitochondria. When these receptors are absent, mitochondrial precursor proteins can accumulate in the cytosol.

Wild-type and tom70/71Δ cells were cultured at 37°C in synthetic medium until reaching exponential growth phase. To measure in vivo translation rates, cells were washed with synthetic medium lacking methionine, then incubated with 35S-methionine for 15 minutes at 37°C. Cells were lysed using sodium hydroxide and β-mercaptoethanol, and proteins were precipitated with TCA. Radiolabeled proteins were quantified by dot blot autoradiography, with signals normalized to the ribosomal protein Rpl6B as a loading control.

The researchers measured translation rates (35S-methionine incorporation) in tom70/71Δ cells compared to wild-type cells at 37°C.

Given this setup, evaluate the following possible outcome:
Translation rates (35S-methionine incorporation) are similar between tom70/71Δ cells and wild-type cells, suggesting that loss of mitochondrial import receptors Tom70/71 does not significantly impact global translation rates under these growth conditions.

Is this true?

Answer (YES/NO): NO